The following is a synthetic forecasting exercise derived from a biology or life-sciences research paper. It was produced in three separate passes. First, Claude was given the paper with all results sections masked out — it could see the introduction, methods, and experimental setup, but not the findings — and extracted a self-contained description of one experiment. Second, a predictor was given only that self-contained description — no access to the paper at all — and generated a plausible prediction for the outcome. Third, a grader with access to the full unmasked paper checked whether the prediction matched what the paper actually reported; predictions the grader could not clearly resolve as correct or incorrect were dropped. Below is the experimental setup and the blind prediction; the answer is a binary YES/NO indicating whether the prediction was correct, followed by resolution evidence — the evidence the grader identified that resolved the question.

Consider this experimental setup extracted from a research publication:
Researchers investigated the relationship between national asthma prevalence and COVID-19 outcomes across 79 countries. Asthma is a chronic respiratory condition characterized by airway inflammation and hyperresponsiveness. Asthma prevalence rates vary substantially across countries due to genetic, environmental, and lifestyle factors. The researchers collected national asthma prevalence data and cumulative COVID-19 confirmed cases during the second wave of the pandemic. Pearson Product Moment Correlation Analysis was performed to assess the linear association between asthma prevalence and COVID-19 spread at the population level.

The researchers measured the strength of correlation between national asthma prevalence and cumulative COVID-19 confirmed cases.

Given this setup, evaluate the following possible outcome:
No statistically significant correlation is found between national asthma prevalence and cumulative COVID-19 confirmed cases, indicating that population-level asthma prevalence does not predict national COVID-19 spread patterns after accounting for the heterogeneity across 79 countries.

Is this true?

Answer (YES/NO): NO